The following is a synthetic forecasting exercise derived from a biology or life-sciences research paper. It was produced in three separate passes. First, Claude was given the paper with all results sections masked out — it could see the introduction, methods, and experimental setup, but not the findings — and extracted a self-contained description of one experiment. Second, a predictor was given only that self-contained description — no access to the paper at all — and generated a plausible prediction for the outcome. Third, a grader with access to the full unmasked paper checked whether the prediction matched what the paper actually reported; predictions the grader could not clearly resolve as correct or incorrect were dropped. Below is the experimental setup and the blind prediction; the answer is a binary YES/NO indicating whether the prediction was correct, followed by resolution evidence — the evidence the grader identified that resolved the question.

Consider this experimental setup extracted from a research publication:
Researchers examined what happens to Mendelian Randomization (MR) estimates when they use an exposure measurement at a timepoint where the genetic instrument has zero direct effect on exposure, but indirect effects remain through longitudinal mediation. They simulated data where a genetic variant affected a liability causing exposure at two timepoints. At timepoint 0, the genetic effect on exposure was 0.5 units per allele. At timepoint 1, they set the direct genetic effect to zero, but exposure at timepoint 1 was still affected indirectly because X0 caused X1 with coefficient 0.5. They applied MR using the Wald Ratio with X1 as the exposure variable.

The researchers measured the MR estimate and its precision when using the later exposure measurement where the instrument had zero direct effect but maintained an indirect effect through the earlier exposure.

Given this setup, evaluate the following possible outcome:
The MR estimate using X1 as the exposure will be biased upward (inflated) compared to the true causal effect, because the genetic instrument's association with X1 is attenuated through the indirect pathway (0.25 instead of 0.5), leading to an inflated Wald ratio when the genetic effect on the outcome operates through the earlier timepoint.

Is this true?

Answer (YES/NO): NO